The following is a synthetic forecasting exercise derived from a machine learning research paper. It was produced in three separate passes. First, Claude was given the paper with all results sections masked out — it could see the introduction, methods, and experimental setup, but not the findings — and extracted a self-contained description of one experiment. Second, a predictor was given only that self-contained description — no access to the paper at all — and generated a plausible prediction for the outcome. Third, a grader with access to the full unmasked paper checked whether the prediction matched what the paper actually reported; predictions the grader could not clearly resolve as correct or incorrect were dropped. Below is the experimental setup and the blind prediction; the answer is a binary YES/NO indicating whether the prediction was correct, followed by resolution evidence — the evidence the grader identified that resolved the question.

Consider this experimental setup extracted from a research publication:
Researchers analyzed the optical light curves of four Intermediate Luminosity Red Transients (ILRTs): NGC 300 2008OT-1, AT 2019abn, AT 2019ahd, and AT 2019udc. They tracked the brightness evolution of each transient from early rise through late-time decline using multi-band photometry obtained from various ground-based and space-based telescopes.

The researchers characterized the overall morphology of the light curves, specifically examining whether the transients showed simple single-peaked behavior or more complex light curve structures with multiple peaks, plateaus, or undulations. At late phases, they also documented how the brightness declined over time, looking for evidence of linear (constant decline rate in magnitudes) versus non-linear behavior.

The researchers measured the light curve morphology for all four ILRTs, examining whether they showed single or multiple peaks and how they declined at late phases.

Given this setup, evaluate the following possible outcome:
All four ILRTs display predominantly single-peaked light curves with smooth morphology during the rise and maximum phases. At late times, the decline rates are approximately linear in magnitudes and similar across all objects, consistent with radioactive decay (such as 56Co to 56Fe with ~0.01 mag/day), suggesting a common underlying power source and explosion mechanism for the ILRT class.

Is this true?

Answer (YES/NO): NO